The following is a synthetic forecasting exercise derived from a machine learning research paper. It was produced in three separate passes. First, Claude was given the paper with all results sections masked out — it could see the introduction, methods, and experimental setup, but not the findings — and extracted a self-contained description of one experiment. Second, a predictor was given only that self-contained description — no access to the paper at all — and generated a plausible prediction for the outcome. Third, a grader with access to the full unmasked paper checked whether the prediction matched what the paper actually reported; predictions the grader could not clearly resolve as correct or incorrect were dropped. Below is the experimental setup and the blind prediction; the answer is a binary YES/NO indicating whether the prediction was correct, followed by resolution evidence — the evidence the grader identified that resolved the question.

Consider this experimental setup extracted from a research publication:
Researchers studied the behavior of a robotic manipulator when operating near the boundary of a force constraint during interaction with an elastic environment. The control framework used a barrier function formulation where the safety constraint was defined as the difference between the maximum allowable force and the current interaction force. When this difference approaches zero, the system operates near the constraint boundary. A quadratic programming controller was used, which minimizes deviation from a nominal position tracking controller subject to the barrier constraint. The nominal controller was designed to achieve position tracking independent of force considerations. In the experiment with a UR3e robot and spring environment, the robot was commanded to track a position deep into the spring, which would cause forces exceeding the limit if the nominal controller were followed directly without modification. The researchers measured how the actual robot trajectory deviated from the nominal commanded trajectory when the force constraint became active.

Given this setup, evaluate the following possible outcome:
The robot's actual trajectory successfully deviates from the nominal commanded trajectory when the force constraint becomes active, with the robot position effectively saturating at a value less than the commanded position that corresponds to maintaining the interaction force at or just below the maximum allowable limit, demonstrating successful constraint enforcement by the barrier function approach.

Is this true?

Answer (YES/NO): YES